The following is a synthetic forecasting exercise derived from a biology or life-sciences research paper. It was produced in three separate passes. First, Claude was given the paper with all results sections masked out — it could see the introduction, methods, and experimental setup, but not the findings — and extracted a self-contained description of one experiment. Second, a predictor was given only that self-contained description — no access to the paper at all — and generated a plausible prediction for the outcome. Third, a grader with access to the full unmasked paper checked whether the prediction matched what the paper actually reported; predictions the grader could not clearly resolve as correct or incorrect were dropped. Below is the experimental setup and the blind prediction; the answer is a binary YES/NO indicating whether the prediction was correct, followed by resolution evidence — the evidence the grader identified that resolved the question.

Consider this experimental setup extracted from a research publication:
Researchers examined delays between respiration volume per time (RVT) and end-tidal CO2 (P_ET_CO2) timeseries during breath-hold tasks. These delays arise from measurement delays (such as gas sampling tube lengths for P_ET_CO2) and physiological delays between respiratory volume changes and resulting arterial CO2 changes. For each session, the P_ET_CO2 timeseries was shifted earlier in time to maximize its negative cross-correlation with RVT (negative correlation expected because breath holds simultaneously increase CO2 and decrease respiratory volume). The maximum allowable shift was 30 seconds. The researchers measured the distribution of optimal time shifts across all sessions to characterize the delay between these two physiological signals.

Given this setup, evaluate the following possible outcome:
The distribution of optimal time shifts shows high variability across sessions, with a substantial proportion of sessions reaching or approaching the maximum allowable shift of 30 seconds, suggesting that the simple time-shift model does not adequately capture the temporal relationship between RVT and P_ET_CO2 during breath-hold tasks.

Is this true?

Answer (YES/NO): NO